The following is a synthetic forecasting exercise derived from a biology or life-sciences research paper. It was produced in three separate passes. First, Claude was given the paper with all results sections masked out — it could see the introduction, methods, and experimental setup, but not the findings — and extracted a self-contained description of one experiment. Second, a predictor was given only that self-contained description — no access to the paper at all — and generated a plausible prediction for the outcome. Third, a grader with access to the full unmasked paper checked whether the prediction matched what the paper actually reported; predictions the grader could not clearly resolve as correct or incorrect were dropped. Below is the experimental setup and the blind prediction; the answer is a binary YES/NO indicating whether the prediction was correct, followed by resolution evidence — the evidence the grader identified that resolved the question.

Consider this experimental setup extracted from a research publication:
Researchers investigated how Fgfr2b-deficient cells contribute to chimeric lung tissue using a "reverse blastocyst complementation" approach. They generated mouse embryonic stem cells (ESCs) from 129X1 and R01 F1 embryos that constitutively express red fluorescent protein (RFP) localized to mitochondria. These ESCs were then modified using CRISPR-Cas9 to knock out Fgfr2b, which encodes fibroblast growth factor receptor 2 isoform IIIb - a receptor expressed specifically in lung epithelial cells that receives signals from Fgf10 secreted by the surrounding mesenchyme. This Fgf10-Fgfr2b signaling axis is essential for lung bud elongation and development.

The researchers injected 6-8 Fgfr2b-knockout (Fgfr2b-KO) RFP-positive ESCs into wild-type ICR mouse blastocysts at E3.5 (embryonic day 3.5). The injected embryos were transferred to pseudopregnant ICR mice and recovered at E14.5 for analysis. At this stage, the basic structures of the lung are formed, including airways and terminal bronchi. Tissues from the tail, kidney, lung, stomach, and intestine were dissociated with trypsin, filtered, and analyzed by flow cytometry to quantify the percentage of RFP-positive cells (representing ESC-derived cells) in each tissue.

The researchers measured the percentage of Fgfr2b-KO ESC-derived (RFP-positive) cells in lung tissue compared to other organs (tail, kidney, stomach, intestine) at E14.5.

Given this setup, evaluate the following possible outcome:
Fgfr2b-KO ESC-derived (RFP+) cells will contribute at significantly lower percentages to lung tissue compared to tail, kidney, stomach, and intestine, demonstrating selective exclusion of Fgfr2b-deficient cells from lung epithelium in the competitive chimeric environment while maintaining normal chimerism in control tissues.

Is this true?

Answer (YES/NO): NO